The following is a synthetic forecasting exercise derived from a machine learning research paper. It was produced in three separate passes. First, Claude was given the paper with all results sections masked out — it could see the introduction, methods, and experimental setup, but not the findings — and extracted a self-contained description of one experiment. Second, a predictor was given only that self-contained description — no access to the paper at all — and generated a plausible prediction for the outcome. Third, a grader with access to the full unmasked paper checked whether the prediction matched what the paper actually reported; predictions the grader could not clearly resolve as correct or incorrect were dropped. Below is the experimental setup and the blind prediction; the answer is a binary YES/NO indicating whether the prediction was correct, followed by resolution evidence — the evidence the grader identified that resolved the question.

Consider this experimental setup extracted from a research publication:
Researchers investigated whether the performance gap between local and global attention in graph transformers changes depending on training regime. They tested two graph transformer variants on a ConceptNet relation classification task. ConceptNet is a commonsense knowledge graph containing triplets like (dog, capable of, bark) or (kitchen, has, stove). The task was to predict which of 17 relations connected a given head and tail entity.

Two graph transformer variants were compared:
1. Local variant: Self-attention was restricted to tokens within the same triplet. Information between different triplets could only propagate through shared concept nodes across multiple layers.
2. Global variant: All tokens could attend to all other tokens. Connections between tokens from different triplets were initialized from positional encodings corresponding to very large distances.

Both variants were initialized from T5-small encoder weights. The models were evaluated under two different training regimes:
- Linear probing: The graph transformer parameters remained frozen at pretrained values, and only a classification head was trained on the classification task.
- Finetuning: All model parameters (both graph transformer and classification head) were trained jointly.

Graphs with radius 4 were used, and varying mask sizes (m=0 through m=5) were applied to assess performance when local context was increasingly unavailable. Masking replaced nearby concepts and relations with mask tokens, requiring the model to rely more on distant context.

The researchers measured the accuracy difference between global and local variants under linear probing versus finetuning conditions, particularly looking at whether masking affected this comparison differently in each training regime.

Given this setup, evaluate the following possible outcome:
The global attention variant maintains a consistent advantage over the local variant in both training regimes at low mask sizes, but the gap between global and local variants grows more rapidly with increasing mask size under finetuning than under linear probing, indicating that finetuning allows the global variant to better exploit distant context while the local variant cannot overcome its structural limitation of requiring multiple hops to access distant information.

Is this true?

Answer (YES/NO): NO